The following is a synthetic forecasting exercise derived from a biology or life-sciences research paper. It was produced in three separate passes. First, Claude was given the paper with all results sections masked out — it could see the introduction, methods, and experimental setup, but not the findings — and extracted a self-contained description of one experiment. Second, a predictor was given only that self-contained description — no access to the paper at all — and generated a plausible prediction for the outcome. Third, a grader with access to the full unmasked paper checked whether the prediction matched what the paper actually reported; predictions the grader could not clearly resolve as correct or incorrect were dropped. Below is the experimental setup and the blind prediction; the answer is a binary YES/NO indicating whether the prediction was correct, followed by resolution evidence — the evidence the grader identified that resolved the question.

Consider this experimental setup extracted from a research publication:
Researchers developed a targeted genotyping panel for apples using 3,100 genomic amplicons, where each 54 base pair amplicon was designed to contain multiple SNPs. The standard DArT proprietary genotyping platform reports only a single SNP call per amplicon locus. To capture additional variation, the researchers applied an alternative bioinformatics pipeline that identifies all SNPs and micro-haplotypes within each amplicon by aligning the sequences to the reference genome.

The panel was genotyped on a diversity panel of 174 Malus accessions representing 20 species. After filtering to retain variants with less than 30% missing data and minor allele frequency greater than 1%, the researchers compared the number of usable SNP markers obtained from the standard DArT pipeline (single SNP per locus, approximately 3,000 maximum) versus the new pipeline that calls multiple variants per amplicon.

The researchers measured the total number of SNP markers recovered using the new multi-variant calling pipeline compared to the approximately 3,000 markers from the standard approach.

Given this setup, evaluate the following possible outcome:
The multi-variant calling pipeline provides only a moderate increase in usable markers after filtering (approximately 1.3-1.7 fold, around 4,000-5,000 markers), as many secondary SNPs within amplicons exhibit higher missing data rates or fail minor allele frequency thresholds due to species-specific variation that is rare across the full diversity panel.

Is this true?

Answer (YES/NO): NO